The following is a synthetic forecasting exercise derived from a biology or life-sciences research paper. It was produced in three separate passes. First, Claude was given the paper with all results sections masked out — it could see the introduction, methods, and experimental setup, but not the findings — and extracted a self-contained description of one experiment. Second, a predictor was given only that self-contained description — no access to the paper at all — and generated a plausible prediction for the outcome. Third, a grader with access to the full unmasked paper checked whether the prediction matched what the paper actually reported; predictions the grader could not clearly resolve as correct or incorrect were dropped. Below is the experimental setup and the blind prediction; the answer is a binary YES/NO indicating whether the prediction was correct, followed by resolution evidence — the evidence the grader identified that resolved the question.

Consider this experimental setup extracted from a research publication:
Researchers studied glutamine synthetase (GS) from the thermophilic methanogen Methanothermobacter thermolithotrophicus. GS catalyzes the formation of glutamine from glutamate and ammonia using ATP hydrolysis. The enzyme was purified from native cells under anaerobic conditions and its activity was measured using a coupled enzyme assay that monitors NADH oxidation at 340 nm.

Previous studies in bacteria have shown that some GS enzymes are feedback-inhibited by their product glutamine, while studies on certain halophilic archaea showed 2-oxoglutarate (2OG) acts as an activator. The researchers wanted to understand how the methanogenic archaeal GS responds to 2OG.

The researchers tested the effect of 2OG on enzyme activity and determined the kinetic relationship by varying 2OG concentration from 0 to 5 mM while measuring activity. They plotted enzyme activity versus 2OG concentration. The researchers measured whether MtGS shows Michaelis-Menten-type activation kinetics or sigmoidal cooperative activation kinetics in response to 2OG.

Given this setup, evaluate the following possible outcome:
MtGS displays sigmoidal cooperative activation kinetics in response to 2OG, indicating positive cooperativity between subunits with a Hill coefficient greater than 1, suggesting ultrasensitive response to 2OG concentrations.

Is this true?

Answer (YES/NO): YES